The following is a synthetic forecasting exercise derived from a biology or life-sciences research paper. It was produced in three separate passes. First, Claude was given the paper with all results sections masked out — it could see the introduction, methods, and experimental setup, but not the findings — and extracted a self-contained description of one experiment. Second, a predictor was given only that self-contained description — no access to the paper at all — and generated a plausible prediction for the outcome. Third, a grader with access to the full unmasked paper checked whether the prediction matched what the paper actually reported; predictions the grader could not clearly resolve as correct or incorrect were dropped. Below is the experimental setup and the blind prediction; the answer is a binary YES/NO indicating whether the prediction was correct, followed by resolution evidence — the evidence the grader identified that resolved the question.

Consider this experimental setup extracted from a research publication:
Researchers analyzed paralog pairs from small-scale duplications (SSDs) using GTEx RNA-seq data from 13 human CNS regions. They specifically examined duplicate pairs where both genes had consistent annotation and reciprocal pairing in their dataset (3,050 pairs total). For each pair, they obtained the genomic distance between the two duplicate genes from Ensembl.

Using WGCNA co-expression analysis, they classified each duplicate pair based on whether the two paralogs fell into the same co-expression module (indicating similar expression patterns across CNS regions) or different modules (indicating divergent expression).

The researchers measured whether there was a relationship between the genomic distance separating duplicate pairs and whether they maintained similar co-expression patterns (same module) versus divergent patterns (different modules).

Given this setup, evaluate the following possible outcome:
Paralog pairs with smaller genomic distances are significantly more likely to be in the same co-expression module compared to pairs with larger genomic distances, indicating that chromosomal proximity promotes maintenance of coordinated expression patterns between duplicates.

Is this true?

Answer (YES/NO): YES